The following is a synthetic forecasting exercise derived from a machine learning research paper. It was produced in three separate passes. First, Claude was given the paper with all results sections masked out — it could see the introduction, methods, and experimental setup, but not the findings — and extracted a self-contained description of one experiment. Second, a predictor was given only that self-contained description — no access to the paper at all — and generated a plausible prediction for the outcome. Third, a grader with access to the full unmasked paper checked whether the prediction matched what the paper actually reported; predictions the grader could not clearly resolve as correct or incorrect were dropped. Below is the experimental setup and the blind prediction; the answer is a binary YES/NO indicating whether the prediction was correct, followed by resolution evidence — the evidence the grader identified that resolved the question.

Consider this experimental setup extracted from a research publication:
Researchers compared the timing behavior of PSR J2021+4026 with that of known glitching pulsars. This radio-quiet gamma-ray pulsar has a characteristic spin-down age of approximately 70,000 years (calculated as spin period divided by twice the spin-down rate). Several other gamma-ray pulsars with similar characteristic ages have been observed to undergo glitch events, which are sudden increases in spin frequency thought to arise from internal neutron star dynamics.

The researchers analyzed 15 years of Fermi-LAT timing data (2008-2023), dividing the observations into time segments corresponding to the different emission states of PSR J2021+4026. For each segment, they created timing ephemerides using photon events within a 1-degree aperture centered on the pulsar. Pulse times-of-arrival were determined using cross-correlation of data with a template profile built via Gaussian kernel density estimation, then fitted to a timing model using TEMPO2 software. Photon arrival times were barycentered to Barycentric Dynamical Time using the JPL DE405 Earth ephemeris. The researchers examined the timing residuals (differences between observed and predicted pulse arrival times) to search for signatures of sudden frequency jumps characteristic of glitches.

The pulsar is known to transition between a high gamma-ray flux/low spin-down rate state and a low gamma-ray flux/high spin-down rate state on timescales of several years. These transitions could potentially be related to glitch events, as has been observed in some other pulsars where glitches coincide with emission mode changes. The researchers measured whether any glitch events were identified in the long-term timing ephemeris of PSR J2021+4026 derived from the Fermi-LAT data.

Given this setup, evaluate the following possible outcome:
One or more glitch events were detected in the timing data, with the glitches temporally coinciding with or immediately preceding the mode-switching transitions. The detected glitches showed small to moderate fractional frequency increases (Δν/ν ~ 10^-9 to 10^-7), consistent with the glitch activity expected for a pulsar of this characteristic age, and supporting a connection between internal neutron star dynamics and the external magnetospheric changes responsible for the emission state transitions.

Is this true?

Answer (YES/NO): NO